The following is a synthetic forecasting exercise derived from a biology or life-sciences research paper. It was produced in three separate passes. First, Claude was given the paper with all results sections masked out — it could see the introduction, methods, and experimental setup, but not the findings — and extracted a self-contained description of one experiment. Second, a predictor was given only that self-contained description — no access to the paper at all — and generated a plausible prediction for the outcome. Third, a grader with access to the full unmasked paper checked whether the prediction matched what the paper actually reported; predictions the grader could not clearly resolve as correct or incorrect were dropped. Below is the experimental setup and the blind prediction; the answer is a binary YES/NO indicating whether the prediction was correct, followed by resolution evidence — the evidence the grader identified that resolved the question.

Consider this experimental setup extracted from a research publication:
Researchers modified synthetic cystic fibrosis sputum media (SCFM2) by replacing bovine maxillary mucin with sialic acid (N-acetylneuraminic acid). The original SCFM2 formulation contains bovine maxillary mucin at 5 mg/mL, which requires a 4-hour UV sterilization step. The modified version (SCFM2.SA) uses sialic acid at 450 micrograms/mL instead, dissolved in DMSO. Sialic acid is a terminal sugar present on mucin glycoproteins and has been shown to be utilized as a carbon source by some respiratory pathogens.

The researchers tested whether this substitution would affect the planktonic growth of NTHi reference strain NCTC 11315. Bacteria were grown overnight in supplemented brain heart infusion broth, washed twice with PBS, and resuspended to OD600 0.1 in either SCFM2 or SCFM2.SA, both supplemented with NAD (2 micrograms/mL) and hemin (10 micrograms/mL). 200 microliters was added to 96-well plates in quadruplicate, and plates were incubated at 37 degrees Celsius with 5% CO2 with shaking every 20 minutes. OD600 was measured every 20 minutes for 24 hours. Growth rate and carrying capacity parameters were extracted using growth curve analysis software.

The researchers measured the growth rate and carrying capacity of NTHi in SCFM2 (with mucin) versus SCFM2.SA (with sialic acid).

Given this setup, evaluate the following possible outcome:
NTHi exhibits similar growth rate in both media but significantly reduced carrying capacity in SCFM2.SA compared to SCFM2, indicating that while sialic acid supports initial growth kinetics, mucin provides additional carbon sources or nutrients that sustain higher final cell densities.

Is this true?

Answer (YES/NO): NO